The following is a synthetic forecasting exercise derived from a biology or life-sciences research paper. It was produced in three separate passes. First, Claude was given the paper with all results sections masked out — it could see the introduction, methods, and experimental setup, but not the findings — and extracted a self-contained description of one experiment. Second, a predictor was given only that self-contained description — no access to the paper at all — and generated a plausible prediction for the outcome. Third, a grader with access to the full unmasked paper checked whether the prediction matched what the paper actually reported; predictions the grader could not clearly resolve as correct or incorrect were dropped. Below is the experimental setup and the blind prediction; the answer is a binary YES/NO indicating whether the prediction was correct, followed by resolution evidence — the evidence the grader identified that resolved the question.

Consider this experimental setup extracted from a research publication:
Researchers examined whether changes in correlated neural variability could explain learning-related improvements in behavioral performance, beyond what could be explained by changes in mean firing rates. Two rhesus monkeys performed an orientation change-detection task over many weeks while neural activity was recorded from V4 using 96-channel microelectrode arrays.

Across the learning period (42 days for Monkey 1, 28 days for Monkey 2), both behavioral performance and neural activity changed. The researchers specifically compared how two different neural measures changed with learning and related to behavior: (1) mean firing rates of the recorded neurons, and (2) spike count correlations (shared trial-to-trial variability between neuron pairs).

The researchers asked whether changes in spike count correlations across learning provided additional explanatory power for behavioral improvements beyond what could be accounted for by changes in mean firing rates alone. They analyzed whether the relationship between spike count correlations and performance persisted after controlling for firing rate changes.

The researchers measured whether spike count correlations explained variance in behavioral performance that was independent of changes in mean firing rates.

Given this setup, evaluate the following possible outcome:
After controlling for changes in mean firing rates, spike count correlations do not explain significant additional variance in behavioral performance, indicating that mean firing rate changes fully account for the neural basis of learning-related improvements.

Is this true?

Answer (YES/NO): NO